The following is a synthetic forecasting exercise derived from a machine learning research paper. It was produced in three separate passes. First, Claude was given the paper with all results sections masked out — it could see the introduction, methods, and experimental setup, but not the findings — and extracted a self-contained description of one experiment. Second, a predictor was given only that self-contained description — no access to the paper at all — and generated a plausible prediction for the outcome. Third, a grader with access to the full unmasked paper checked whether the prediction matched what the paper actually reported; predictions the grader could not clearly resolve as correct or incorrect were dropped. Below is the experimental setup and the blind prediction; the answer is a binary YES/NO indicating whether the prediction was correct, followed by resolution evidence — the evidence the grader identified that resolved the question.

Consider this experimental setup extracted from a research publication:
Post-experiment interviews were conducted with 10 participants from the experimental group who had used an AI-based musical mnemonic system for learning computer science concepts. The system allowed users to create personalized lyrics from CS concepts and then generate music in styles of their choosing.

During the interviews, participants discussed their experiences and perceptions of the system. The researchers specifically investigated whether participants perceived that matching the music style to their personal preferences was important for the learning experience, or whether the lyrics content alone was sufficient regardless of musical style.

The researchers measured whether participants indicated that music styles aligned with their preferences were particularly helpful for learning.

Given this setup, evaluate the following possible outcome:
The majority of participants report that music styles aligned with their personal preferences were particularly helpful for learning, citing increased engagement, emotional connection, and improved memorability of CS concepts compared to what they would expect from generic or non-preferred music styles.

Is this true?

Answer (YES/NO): NO